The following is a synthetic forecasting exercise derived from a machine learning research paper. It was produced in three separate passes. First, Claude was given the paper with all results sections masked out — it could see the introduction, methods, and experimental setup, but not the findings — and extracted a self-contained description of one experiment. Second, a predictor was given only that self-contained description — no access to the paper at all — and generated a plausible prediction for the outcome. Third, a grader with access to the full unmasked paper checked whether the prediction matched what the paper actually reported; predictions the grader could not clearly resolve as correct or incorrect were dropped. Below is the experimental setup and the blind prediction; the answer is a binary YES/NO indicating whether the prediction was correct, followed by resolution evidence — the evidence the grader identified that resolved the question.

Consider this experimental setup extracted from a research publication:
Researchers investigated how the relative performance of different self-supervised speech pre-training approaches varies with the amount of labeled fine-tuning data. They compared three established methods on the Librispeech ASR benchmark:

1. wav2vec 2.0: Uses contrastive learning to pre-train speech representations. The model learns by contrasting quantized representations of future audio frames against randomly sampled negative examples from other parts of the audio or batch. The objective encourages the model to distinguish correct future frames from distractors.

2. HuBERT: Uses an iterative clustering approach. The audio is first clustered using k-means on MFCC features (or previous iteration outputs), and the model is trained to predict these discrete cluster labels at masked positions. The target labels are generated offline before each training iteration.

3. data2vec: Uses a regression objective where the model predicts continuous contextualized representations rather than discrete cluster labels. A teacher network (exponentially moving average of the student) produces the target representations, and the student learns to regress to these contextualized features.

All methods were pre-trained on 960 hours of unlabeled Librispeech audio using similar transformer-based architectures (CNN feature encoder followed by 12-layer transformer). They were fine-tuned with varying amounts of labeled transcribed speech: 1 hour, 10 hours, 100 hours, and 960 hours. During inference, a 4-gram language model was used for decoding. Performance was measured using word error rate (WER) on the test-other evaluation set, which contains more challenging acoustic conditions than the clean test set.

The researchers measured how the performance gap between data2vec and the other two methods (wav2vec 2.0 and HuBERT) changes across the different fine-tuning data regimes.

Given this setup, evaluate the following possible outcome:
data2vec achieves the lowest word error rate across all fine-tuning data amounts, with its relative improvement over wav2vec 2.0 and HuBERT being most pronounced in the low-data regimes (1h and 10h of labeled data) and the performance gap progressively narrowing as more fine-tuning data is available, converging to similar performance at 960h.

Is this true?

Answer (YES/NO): NO